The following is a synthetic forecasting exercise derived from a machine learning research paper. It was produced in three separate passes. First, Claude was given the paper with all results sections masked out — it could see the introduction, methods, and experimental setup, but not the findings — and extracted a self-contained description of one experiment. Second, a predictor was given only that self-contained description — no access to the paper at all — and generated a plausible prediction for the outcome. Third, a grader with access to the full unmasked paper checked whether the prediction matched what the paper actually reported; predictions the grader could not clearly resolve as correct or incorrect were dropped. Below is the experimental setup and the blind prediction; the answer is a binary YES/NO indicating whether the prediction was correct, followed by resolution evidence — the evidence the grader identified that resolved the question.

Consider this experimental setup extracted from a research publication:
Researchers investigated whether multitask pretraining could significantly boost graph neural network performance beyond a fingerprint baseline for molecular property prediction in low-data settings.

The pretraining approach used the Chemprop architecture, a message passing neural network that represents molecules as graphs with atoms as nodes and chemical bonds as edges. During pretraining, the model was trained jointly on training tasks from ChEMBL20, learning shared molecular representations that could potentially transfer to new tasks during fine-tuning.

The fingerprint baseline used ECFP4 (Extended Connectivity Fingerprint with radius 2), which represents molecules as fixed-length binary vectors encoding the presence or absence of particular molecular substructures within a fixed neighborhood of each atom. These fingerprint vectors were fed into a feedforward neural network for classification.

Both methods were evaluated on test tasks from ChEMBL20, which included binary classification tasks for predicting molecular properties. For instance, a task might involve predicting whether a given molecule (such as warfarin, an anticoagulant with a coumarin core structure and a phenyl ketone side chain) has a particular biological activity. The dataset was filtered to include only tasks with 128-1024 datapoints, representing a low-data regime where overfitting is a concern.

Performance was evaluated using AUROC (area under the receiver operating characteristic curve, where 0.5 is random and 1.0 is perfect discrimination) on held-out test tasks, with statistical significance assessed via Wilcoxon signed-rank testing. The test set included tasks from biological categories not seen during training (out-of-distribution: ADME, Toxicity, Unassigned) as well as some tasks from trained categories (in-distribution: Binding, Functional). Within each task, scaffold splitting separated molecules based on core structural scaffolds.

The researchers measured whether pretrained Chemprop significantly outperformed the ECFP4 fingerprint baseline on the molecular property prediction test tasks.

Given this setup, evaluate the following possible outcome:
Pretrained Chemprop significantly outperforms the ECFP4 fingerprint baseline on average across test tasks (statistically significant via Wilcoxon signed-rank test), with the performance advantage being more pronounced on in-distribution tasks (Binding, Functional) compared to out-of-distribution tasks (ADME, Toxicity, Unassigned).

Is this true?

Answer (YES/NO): NO